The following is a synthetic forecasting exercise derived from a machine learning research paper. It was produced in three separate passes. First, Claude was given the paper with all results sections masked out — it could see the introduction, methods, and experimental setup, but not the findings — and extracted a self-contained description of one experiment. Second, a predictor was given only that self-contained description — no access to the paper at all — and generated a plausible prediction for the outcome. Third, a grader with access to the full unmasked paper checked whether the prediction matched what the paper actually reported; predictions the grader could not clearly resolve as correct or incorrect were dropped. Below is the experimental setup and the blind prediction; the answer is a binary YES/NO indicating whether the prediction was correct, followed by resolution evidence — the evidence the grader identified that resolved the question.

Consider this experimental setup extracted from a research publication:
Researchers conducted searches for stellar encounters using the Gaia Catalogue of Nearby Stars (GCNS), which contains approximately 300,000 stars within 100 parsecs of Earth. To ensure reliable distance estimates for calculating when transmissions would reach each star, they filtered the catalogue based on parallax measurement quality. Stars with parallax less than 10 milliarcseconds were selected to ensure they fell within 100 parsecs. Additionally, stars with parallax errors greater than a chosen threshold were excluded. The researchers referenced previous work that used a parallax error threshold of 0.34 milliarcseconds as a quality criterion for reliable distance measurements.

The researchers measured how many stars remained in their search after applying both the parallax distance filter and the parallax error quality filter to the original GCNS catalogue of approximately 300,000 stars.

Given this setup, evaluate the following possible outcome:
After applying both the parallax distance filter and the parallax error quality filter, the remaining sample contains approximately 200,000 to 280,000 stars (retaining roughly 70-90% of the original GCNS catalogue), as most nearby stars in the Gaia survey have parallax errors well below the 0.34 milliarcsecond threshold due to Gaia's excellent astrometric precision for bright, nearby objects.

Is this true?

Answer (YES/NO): NO